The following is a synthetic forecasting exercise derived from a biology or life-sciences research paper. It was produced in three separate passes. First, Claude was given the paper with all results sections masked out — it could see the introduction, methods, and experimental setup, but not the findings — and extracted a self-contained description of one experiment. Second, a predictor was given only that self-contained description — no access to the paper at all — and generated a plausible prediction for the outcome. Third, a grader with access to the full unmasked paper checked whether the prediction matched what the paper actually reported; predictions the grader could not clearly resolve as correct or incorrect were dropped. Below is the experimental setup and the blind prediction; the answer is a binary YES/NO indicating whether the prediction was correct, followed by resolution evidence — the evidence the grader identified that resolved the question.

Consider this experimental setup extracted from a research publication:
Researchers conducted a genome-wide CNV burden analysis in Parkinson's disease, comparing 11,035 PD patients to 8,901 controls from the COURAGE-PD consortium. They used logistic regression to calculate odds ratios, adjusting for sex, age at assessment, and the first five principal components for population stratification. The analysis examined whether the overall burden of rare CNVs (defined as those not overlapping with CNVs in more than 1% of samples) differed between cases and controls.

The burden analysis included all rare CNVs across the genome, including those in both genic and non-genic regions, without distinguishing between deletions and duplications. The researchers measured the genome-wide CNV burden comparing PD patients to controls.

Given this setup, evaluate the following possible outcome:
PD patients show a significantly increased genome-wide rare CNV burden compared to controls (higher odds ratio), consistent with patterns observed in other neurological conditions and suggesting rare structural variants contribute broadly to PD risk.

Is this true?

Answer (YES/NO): NO